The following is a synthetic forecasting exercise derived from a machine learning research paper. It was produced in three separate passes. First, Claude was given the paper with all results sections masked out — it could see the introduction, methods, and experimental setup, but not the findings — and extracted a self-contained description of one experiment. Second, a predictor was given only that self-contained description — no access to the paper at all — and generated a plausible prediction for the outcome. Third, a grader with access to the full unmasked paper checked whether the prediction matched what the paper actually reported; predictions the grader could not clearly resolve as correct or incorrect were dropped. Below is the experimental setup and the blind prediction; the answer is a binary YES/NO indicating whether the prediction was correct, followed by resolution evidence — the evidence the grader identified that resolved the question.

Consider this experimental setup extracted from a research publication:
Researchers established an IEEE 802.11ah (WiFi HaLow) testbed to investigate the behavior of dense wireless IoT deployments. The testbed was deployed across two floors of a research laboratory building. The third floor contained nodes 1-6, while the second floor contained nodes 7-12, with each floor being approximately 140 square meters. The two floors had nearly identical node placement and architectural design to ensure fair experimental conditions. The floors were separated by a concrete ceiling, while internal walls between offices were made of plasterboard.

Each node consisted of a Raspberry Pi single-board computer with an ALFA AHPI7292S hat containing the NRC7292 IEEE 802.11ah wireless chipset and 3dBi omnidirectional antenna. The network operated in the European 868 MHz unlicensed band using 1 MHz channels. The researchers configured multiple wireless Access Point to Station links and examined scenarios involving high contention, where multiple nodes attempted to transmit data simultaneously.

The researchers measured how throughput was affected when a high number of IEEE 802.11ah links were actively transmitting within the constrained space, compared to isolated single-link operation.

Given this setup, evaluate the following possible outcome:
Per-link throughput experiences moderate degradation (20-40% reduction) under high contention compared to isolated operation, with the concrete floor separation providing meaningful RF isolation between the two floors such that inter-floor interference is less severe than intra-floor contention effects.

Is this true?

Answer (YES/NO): NO